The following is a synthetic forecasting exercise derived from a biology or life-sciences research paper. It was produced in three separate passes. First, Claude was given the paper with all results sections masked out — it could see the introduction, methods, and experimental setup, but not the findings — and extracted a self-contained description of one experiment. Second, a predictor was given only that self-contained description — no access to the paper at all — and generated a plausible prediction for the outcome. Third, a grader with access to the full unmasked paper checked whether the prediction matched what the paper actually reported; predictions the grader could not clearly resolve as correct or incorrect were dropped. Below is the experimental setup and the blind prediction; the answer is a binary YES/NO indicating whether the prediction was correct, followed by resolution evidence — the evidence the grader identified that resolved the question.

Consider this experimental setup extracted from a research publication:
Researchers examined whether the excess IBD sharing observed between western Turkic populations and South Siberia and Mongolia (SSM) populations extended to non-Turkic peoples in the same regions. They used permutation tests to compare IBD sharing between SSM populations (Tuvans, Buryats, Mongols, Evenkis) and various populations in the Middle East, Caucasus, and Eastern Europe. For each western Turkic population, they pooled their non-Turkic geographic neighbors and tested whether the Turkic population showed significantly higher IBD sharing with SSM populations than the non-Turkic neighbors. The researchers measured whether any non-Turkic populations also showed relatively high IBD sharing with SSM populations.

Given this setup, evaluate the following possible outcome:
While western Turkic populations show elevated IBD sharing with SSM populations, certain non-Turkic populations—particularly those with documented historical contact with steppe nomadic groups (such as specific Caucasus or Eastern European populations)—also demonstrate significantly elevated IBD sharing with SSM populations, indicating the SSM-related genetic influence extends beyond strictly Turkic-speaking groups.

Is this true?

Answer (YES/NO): YES